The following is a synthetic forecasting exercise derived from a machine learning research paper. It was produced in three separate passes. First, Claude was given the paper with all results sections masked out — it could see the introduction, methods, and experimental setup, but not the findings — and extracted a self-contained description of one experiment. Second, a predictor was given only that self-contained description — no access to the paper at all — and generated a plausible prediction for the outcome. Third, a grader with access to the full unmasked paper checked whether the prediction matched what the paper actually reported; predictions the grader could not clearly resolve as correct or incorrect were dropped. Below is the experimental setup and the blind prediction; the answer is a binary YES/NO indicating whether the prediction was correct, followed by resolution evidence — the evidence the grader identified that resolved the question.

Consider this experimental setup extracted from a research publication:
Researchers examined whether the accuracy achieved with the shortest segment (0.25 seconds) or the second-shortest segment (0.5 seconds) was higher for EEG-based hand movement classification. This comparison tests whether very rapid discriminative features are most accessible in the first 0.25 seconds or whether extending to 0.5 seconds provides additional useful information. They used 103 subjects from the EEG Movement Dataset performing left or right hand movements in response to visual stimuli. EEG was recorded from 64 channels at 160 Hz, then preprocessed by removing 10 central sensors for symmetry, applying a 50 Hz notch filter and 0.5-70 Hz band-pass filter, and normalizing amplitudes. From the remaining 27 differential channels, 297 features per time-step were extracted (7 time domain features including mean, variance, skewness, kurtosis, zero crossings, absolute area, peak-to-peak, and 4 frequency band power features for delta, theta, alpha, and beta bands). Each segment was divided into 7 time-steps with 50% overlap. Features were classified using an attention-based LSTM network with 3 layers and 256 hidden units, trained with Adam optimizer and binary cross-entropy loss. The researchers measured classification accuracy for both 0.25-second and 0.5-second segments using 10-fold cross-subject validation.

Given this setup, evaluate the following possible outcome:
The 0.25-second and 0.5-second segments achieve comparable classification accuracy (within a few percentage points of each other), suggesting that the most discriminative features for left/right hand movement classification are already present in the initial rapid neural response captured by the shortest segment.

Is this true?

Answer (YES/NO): NO